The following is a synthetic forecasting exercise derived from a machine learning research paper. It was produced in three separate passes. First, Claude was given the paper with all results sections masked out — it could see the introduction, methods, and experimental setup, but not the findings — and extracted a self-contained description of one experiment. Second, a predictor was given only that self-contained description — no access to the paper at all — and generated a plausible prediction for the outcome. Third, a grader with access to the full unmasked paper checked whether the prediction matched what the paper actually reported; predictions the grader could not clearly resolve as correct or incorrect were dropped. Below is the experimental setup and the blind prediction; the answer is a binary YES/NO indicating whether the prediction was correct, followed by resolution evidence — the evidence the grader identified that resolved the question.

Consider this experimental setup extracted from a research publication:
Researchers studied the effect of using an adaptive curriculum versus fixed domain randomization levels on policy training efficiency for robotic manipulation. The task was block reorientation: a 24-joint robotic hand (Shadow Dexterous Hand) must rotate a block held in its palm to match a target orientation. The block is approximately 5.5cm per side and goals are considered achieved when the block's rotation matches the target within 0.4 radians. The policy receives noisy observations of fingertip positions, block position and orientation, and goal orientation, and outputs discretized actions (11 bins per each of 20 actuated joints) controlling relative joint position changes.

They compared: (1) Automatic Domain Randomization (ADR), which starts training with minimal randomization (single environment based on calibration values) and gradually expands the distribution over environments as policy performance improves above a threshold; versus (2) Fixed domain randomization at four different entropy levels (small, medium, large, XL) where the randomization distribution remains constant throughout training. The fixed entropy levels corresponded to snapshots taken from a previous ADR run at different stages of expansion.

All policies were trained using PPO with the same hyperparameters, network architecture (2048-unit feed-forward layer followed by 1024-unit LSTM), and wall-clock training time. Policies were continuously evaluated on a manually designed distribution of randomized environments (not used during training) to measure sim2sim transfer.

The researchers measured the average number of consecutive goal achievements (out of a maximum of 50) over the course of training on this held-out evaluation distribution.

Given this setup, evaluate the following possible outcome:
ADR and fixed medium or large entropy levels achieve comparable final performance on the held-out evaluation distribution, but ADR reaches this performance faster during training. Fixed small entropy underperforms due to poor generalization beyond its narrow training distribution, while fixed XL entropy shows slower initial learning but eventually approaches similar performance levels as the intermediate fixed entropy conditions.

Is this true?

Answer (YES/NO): NO